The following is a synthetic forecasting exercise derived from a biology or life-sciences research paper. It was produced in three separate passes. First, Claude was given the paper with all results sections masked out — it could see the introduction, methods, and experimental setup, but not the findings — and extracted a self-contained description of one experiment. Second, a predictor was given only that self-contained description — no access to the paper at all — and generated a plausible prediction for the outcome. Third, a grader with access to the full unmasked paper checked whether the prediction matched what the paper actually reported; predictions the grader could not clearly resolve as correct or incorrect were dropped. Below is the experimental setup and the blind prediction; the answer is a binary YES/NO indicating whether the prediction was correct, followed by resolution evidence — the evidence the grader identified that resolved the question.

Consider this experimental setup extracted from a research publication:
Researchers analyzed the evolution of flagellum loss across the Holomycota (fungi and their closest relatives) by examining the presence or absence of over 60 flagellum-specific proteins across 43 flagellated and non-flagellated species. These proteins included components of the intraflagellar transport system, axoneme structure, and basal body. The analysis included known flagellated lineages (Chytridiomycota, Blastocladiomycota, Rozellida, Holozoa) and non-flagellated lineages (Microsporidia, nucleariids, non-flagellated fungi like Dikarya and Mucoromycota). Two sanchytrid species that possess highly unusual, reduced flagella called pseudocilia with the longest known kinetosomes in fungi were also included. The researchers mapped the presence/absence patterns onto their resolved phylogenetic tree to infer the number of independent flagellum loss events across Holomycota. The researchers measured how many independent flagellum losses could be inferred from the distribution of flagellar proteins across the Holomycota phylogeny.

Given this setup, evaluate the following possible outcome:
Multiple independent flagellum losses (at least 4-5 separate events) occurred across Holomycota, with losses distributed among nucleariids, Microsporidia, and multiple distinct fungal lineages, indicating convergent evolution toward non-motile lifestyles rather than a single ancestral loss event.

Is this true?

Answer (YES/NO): NO